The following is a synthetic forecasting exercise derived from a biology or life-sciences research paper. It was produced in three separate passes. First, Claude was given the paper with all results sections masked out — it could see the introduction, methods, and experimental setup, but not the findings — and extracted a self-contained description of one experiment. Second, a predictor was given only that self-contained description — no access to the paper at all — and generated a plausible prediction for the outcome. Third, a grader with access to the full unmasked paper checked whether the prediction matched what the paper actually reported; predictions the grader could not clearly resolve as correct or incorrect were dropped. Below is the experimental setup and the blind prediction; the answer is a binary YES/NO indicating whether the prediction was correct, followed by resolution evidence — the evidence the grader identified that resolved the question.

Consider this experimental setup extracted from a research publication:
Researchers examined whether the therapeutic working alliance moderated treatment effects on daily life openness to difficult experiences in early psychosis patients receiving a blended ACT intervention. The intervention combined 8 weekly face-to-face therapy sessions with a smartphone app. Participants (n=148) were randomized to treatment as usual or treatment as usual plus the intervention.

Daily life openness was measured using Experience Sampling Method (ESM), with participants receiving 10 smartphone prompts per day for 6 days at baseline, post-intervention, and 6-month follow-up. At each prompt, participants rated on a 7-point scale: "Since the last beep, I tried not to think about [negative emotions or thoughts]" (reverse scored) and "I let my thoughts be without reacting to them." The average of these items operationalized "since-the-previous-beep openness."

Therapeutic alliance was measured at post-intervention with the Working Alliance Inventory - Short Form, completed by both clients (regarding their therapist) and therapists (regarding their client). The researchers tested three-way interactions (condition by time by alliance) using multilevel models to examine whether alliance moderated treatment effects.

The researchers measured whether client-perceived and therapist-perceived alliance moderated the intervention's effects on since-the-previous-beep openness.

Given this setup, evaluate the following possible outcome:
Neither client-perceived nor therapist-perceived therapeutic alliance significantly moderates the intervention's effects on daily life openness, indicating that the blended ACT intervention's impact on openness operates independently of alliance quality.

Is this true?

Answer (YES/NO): NO